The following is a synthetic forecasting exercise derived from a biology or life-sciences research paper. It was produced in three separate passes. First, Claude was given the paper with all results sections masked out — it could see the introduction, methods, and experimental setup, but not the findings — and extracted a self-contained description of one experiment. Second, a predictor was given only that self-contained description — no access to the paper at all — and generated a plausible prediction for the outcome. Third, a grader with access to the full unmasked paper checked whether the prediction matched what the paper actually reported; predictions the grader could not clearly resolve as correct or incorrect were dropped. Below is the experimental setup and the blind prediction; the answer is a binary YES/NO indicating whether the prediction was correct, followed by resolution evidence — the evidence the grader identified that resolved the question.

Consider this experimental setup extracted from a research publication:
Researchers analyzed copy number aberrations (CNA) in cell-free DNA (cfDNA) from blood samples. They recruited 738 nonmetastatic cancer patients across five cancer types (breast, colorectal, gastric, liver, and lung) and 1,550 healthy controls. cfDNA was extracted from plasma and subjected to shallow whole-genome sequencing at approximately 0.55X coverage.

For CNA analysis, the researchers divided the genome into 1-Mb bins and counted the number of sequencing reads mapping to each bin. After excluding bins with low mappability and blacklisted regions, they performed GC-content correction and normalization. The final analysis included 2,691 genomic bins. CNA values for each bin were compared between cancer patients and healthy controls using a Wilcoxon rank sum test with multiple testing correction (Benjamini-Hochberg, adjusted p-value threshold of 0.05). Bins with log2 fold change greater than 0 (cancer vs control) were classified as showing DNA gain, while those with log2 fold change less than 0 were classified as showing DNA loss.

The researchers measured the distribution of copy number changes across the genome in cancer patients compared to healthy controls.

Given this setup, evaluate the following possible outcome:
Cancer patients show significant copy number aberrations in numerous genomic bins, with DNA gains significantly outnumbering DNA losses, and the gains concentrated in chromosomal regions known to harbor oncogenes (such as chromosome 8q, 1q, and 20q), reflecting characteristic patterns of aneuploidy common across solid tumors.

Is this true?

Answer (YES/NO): NO